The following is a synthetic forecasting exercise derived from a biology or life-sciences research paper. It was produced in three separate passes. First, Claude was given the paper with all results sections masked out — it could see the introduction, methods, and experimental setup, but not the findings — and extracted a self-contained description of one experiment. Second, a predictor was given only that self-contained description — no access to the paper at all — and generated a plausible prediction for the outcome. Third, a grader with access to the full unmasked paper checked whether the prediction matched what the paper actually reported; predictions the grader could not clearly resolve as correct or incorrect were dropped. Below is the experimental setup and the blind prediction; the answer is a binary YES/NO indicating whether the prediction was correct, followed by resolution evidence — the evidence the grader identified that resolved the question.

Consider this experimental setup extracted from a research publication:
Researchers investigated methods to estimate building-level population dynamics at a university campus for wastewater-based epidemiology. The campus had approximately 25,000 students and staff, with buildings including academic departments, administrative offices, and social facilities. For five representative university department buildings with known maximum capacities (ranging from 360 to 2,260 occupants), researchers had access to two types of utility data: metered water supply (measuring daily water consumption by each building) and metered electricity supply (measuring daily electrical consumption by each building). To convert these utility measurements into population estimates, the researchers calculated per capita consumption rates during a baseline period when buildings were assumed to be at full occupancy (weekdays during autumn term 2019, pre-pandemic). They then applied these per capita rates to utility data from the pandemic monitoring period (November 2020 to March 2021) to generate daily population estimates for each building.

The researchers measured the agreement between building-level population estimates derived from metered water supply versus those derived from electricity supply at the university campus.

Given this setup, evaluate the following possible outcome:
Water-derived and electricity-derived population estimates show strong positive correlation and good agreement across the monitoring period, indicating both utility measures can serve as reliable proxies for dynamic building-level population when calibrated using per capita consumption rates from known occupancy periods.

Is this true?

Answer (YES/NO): NO